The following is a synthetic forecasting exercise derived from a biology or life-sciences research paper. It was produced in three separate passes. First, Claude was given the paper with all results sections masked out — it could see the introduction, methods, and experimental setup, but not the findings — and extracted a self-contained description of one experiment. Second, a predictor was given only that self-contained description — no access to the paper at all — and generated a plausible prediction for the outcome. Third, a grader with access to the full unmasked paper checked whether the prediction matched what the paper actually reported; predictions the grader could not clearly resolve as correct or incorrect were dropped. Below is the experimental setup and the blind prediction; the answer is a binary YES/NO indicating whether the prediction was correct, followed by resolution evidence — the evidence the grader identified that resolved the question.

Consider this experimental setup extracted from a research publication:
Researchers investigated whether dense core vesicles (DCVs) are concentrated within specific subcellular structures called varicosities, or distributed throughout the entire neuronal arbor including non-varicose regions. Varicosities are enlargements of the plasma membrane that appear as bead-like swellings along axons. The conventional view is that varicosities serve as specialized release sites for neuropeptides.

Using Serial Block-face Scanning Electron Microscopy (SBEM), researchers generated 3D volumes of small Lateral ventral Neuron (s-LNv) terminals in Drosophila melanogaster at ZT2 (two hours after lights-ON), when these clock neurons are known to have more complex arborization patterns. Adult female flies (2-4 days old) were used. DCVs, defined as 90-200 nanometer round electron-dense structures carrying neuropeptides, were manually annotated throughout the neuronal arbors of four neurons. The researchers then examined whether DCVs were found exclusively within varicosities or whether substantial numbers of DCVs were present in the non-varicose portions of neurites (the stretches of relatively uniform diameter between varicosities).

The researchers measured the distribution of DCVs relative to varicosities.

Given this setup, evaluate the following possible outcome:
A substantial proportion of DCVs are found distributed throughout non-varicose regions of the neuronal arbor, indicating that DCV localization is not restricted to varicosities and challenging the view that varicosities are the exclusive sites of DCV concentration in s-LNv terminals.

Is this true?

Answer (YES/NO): NO